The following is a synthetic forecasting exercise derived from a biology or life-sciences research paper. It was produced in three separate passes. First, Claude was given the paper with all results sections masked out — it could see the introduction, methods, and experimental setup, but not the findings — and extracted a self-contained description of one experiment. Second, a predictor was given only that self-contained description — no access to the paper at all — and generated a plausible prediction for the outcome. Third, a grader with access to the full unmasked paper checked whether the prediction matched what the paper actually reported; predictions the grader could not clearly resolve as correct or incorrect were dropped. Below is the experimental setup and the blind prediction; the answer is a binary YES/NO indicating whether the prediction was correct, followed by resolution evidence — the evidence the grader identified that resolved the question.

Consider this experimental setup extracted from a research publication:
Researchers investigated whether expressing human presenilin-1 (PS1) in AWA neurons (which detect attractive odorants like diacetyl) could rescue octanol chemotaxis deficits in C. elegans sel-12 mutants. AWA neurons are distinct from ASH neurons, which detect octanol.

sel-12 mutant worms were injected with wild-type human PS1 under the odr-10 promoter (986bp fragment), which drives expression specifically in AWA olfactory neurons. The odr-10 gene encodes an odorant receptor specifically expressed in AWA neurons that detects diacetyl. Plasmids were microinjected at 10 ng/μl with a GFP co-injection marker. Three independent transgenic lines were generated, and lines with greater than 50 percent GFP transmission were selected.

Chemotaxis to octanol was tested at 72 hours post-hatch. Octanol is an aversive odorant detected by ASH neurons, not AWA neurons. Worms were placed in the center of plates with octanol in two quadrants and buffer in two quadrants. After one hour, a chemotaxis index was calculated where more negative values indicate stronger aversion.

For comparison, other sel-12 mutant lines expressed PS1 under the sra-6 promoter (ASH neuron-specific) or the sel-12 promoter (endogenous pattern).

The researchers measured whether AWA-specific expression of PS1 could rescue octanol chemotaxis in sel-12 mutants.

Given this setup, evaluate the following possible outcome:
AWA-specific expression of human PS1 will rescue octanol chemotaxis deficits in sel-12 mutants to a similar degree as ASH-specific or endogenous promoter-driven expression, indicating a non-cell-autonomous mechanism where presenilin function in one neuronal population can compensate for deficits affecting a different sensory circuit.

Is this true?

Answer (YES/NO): NO